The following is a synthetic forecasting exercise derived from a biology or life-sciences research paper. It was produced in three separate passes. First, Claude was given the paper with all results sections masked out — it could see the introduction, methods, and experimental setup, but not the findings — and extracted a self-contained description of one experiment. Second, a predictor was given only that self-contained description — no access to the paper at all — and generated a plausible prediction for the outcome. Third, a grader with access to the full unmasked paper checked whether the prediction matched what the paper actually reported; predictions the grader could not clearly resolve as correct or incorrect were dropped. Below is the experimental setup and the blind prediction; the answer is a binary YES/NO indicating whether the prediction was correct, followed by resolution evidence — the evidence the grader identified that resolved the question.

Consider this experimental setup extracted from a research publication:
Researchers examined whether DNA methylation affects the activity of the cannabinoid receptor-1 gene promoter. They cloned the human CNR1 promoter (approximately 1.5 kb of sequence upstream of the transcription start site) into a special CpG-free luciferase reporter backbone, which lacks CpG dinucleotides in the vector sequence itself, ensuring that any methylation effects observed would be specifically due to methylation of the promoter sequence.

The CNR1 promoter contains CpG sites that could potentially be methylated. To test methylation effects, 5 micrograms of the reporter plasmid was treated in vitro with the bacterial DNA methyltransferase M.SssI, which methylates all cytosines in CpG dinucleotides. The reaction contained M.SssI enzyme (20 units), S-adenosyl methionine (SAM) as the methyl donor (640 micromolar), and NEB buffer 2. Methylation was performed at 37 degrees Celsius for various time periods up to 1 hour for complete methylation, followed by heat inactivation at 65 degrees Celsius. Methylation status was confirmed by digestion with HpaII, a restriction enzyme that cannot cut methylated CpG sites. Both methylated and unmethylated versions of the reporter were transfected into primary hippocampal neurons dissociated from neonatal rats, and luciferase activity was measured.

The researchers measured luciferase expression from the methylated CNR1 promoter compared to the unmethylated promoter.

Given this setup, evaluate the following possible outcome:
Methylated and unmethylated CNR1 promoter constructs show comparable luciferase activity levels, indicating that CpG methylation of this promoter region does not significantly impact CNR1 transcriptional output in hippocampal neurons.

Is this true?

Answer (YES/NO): NO